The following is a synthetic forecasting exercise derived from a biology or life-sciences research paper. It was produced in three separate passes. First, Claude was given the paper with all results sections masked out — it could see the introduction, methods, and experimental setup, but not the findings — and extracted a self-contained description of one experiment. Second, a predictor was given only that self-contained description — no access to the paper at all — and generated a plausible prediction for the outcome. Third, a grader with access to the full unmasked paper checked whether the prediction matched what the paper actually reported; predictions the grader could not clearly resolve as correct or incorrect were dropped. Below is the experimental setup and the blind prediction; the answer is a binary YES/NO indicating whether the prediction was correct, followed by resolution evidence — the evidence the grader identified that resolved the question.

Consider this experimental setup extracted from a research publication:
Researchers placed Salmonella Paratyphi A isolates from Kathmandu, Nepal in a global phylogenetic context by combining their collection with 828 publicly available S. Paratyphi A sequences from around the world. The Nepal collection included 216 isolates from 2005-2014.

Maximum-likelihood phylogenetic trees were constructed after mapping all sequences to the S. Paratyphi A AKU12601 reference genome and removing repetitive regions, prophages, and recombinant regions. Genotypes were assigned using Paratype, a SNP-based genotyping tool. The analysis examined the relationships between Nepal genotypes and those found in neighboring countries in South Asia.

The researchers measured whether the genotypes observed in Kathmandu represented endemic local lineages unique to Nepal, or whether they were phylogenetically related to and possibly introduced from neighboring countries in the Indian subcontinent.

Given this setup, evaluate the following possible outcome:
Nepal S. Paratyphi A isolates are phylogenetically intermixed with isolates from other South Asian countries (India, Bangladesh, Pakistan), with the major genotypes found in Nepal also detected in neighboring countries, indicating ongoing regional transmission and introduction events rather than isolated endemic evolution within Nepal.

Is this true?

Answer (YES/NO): YES